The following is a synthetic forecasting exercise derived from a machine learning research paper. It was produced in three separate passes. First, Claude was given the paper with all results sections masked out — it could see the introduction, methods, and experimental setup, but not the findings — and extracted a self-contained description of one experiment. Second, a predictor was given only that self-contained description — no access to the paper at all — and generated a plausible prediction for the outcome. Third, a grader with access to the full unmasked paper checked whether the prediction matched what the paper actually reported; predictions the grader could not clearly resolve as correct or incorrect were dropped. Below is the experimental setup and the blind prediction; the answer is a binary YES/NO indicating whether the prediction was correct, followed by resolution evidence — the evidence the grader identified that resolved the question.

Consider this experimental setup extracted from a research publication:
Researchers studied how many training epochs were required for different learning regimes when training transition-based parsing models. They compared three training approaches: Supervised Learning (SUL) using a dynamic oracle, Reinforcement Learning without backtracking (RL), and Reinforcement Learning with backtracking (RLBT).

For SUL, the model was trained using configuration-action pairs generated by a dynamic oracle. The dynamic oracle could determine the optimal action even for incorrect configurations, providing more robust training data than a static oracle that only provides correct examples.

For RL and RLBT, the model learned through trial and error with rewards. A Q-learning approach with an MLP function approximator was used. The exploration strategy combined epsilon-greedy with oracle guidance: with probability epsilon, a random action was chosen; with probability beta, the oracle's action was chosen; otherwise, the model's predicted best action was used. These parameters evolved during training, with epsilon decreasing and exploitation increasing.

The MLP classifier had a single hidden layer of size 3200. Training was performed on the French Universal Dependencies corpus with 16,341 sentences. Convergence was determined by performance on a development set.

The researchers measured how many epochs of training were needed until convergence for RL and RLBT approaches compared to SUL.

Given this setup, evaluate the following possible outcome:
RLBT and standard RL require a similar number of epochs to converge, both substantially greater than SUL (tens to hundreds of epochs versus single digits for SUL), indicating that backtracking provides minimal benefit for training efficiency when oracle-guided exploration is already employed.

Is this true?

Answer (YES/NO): NO